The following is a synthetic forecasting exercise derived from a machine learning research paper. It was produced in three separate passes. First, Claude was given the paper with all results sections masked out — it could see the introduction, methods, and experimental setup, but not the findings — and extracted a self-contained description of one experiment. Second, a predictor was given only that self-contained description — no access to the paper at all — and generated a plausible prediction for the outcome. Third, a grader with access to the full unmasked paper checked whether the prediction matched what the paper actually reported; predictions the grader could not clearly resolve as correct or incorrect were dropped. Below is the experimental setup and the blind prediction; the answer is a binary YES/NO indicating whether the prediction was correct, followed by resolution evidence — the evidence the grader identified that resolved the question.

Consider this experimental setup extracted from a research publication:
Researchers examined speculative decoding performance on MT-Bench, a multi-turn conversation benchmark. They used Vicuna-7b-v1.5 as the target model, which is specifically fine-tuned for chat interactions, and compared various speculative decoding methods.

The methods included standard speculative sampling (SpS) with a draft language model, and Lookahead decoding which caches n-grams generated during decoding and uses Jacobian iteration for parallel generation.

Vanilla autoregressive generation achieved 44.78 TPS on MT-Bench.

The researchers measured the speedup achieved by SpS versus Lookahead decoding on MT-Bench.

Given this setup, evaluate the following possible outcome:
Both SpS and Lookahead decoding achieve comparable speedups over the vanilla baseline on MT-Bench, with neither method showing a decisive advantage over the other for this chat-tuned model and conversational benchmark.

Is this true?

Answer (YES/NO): YES